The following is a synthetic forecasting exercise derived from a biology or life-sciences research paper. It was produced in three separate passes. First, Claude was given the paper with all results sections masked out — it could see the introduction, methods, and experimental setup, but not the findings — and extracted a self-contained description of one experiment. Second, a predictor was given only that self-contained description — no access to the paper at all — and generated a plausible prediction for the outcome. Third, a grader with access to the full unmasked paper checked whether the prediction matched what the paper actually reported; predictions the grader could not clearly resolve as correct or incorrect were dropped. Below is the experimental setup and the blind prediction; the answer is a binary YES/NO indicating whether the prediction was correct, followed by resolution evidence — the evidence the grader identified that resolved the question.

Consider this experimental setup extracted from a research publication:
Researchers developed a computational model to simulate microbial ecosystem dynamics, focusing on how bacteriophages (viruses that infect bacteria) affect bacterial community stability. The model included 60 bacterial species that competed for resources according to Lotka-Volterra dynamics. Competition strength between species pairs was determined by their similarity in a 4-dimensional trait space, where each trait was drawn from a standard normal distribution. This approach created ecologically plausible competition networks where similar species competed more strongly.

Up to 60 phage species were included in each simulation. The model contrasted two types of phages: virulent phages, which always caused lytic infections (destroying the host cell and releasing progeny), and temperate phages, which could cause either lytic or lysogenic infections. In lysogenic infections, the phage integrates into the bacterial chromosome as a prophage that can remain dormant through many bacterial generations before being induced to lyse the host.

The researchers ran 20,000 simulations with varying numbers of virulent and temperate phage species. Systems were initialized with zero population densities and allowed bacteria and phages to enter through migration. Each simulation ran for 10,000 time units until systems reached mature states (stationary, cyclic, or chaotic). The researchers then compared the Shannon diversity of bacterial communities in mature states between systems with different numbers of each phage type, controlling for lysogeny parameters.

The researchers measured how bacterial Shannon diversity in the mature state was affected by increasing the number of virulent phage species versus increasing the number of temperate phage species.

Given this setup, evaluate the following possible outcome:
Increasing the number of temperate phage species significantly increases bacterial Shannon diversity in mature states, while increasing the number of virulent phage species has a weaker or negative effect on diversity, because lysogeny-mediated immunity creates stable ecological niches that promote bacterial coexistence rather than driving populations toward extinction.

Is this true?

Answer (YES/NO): NO